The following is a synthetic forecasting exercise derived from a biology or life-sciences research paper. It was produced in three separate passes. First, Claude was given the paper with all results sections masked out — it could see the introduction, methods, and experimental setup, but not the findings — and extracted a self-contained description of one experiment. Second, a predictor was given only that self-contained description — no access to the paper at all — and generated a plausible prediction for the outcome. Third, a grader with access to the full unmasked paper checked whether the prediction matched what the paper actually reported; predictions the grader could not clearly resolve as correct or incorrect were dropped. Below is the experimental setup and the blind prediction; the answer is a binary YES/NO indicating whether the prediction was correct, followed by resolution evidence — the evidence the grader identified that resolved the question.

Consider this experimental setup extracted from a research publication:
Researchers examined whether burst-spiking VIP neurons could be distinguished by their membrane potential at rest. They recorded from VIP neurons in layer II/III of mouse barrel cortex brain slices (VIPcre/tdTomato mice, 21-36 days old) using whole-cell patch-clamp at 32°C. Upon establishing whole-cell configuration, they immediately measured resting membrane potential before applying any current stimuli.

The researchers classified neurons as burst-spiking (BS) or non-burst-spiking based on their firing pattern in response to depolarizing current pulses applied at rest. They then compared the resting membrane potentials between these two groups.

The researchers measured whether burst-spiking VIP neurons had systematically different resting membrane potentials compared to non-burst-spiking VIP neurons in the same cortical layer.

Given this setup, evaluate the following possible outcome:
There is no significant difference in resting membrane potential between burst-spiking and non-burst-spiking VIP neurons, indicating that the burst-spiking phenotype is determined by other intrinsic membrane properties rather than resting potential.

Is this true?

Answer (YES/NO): YES